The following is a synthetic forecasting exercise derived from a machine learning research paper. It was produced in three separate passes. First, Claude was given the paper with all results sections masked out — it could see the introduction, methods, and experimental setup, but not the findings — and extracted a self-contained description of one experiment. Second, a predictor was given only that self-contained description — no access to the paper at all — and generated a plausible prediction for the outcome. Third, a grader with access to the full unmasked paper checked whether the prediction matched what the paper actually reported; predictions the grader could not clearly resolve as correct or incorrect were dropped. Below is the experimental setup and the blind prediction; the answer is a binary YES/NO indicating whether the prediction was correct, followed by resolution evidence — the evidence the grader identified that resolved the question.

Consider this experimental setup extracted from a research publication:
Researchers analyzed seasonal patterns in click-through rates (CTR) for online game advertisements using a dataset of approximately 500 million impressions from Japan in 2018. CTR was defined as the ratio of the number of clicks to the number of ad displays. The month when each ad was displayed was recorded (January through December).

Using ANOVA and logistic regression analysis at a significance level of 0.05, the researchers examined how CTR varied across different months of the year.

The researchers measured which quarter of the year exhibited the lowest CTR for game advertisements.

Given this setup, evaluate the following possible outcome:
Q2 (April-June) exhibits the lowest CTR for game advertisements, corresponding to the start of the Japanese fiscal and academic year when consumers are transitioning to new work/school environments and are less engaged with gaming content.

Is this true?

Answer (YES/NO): NO